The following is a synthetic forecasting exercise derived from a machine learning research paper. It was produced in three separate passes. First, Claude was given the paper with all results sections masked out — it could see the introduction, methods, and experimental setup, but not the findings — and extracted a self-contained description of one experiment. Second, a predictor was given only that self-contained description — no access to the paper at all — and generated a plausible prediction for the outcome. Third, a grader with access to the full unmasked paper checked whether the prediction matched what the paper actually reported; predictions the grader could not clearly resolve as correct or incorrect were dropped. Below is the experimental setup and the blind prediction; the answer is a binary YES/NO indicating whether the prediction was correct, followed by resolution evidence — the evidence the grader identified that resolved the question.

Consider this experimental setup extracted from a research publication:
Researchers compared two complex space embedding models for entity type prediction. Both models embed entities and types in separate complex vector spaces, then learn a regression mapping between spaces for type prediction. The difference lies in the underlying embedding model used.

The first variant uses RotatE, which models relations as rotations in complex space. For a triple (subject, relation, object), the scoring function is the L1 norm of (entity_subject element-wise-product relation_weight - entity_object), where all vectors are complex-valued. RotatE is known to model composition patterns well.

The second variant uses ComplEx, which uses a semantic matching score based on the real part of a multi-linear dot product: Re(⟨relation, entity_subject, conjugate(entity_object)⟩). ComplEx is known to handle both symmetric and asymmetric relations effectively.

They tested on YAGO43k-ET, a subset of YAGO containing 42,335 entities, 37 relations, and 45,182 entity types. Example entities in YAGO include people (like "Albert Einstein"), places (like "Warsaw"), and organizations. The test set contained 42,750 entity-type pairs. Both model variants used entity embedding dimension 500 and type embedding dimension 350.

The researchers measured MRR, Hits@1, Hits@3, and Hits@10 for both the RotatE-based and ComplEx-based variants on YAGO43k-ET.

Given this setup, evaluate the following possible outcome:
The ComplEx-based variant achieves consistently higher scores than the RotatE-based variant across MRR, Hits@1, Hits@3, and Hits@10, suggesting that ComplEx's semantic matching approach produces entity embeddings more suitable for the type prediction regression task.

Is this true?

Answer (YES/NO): YES